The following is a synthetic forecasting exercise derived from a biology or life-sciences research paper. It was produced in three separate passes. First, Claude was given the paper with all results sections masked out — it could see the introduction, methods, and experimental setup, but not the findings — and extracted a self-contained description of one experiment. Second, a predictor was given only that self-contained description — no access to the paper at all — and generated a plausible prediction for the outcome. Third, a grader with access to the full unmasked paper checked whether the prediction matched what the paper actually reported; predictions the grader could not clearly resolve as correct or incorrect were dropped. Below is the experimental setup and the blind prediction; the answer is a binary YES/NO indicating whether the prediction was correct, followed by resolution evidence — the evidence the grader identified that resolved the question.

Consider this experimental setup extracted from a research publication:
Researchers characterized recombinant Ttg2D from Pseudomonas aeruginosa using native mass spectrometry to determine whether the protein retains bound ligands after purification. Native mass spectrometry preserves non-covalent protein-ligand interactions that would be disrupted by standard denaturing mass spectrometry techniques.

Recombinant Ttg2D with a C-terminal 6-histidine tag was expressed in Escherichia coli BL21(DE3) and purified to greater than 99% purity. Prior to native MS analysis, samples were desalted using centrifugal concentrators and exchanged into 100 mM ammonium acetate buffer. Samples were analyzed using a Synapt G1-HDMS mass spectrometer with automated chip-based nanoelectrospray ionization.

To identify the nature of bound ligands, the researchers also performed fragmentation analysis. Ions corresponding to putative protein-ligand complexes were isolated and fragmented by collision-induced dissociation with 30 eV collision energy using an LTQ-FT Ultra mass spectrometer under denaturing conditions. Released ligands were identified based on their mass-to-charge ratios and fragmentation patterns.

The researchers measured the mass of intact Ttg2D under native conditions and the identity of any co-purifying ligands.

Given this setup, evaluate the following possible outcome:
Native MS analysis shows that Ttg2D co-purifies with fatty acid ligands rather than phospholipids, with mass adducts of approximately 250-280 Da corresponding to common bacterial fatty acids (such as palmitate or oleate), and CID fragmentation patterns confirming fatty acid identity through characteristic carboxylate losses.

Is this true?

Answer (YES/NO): NO